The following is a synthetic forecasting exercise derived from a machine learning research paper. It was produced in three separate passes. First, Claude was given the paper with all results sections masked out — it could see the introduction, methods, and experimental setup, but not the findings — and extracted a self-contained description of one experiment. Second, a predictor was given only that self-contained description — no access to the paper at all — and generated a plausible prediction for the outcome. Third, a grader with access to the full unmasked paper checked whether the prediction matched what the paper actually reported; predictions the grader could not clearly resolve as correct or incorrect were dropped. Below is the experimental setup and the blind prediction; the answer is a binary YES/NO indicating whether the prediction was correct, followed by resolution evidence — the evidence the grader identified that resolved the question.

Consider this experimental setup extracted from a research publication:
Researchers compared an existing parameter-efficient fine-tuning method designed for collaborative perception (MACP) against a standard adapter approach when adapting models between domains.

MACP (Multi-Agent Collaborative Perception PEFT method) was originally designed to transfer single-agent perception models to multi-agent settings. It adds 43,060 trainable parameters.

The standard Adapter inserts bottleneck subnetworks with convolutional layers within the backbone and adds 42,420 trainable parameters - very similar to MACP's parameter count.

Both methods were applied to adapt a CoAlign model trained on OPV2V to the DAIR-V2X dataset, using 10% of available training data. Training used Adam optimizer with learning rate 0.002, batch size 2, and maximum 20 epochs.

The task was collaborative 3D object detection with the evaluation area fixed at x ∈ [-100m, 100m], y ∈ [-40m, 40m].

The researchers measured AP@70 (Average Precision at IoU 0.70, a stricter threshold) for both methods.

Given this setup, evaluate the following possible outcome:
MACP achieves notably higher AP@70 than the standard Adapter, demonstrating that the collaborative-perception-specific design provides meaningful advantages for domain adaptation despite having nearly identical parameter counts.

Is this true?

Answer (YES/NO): NO